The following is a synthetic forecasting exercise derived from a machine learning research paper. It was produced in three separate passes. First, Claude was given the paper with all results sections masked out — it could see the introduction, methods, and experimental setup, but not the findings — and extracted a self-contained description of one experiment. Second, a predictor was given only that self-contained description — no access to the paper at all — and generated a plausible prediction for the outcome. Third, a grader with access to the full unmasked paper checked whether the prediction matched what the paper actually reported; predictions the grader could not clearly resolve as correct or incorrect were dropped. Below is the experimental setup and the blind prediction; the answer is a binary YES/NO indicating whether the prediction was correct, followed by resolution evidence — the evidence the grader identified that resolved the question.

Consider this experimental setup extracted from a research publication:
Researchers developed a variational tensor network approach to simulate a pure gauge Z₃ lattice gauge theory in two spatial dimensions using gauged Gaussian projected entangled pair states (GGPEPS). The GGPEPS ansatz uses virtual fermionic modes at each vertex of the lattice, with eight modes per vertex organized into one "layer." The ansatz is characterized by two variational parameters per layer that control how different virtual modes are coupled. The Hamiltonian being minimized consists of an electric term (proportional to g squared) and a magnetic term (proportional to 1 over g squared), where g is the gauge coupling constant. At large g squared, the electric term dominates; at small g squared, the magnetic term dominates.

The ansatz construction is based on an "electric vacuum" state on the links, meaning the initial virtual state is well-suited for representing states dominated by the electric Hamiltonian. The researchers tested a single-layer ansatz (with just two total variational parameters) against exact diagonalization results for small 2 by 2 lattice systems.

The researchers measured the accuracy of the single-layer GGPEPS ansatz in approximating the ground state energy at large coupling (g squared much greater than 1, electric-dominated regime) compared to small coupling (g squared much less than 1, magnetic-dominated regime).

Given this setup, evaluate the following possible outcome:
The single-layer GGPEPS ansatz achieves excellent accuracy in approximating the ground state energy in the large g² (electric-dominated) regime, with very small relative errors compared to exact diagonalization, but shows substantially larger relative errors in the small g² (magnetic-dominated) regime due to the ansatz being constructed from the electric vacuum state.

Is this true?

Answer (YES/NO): YES